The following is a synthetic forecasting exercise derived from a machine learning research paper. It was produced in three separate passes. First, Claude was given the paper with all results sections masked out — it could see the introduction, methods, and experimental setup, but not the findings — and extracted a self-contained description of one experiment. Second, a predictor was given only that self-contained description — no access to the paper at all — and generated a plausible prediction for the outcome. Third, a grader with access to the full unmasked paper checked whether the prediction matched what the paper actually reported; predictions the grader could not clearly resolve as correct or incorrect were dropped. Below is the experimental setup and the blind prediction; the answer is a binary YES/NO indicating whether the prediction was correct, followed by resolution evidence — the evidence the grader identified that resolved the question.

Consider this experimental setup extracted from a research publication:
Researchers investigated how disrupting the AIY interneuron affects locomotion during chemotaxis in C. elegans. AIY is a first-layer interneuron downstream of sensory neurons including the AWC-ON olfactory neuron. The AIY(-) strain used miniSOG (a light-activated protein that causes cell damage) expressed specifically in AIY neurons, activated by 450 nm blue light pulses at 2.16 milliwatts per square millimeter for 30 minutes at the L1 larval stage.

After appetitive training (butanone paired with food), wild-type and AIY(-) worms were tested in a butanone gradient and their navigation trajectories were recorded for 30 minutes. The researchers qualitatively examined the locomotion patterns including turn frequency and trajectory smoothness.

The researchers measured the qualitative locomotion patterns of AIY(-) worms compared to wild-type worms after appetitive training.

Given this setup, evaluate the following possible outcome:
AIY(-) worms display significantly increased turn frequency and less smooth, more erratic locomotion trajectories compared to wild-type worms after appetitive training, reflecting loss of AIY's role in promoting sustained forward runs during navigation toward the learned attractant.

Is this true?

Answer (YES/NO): YES